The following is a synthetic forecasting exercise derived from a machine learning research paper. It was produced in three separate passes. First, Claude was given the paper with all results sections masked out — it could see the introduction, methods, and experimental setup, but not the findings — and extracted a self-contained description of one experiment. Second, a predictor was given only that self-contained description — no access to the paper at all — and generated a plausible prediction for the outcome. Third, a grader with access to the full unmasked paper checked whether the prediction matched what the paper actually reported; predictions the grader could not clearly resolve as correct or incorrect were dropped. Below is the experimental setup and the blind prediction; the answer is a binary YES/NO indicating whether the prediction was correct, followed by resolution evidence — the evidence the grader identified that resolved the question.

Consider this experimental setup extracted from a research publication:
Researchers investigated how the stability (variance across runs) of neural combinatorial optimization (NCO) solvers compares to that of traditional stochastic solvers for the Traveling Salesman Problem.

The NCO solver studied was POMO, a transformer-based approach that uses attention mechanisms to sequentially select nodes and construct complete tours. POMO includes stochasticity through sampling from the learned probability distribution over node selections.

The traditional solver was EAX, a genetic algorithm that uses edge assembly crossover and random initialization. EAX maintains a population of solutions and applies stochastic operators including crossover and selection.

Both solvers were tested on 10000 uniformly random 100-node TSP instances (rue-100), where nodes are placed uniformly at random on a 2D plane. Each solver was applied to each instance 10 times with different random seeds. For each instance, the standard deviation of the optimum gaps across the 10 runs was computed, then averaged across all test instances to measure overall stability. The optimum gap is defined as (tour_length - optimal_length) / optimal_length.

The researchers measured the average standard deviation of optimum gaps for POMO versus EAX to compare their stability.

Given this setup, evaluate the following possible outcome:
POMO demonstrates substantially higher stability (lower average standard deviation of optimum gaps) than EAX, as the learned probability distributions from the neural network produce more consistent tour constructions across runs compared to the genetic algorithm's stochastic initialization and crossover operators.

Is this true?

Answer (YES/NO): NO